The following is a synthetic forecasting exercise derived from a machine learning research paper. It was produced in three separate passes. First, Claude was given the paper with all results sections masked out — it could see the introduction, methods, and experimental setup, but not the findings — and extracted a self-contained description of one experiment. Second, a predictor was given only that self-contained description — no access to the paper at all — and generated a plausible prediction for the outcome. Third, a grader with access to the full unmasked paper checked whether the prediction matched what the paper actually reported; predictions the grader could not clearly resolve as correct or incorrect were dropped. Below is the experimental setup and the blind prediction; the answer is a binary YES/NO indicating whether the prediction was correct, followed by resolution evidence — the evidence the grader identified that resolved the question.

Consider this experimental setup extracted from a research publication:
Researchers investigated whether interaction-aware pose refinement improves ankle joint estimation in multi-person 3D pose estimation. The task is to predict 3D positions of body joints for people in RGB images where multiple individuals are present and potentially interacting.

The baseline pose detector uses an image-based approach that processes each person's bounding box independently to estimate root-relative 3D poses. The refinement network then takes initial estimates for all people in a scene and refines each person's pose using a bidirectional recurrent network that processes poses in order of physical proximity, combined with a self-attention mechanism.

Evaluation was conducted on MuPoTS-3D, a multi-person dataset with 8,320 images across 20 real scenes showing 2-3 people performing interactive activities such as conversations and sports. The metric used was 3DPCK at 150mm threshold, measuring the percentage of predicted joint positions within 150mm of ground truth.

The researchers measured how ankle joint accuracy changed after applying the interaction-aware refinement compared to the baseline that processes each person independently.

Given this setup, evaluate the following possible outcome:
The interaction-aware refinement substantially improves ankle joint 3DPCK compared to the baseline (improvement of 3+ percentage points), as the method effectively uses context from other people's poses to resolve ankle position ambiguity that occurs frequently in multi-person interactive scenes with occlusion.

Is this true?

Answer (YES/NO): NO